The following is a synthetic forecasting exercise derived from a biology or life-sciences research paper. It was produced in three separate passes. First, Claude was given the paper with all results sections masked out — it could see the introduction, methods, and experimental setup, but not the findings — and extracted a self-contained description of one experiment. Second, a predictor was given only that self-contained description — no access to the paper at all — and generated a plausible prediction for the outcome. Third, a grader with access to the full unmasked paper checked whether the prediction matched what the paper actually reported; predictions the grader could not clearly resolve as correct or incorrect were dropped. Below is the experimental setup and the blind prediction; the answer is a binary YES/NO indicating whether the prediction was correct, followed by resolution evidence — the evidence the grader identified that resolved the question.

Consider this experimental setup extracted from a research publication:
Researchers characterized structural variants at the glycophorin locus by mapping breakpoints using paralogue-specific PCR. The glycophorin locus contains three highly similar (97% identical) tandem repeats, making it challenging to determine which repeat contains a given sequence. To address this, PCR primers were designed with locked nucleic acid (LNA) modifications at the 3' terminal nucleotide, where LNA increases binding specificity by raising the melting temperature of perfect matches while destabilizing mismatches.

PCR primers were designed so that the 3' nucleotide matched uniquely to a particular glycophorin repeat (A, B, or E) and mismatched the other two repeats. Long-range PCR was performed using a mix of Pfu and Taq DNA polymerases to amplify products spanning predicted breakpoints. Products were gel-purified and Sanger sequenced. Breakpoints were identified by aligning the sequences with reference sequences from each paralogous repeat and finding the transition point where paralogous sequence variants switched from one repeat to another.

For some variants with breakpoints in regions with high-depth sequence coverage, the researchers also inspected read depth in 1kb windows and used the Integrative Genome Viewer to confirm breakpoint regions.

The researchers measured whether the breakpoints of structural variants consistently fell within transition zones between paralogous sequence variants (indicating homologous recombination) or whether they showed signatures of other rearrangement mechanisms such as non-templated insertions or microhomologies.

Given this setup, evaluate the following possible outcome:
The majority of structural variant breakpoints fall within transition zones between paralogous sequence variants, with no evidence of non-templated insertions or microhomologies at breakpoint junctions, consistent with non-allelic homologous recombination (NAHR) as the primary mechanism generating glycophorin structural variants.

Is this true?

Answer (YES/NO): NO